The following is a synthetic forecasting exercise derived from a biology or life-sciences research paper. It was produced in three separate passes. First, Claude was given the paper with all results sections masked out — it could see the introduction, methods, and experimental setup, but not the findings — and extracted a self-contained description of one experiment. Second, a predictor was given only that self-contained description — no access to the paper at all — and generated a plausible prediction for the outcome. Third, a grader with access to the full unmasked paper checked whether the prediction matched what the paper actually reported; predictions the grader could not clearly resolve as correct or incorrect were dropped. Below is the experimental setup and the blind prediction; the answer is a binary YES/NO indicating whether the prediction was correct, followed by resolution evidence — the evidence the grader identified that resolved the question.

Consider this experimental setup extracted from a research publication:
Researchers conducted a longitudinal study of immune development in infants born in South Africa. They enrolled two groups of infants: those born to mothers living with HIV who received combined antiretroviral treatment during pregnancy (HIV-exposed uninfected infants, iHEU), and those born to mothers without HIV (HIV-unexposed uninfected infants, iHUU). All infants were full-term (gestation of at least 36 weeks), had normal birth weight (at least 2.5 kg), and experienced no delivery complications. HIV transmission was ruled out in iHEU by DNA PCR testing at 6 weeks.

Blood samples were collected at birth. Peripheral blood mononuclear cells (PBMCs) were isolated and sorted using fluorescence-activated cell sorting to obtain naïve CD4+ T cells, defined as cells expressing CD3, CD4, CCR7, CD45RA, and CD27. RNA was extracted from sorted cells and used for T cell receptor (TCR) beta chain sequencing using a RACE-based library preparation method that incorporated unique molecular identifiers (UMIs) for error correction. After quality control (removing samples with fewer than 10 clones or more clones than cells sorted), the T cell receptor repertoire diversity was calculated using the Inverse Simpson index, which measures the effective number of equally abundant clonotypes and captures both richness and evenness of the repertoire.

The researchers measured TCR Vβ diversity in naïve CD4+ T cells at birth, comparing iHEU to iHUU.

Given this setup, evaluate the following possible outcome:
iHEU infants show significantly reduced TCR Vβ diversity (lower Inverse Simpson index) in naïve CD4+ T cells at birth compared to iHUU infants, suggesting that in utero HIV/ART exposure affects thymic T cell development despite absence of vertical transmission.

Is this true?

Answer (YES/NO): NO